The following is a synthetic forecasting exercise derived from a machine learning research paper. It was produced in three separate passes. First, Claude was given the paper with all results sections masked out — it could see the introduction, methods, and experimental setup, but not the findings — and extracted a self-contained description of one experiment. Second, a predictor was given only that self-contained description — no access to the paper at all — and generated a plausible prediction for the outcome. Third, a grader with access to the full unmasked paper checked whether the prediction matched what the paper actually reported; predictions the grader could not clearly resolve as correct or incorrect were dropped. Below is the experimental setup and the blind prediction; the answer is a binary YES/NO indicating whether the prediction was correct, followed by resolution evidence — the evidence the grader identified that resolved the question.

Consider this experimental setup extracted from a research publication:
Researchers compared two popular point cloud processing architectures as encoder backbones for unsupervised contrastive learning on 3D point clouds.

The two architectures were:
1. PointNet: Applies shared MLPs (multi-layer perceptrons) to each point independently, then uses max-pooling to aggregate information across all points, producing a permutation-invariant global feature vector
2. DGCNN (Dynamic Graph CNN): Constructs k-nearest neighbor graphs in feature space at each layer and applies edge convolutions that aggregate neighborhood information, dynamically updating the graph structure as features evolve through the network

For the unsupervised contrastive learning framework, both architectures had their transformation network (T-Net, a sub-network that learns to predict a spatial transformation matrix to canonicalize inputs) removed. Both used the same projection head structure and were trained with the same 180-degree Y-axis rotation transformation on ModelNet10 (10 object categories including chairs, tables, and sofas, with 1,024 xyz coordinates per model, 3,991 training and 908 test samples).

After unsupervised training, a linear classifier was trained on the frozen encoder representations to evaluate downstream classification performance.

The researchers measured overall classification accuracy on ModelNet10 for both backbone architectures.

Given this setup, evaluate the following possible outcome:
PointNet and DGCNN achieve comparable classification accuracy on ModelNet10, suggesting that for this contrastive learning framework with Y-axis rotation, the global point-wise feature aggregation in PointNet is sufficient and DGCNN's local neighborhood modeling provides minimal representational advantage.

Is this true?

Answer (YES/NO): NO